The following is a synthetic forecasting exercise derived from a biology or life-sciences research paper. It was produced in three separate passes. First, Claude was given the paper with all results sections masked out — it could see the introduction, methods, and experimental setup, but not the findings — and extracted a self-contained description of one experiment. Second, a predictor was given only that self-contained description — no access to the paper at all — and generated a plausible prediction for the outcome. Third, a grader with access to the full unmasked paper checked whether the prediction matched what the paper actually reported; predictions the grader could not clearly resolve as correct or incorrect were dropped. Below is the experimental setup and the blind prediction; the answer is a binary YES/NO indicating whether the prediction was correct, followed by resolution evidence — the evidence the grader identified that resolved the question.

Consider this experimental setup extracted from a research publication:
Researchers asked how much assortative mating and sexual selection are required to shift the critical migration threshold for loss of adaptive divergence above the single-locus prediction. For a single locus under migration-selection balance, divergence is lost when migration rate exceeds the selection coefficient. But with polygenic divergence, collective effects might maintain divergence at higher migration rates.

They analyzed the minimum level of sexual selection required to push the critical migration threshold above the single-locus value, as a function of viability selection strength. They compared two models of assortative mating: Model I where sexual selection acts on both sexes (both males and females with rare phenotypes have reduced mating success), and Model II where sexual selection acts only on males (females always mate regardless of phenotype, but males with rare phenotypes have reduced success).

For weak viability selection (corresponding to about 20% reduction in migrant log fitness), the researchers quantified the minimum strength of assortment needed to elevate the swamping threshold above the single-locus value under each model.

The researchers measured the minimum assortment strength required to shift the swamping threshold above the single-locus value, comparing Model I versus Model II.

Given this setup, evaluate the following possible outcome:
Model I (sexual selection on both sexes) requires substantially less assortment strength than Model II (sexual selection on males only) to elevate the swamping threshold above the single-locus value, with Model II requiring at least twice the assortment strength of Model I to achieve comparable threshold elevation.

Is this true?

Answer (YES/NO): YES